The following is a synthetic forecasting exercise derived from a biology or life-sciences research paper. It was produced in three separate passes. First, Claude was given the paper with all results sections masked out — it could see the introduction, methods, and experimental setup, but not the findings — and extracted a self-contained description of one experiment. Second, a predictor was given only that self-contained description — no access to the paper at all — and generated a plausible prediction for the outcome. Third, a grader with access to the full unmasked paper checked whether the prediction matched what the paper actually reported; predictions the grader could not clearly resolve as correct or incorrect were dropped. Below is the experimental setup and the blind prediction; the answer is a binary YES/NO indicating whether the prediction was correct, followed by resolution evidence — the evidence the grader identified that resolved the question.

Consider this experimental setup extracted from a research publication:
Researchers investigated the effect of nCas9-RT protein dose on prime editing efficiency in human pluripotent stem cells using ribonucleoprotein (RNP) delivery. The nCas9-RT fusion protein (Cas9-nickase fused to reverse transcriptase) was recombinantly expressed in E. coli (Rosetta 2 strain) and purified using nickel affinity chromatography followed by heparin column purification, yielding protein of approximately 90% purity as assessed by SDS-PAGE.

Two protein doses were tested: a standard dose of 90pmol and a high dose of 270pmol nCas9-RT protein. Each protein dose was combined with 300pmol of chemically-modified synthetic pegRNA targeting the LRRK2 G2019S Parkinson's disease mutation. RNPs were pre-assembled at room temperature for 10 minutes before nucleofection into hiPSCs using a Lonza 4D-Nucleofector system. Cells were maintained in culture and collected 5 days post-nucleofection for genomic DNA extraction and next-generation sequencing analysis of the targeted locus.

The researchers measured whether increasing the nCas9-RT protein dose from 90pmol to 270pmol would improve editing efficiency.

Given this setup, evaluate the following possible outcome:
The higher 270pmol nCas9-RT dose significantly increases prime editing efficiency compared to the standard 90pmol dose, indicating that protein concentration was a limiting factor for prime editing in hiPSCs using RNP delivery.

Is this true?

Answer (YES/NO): NO